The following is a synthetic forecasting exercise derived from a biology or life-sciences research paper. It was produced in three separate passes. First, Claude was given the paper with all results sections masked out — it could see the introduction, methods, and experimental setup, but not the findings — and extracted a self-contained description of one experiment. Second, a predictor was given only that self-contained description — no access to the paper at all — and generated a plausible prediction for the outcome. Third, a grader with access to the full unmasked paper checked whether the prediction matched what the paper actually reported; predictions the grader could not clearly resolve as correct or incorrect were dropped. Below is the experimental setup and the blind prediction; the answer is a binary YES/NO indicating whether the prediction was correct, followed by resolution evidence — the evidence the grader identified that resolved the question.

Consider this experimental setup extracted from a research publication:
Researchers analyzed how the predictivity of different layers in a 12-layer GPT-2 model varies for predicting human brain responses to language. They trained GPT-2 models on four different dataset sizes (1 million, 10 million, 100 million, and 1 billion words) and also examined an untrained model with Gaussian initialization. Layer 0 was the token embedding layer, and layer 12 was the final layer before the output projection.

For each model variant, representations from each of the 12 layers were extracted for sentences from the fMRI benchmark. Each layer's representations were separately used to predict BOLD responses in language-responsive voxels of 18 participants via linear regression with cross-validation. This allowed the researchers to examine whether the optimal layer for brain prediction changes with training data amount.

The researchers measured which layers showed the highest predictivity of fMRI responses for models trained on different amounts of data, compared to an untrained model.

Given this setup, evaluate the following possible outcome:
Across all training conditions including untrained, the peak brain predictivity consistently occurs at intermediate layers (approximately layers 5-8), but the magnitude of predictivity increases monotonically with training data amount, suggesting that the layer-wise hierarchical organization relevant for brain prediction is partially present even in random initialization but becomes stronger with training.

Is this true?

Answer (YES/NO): NO